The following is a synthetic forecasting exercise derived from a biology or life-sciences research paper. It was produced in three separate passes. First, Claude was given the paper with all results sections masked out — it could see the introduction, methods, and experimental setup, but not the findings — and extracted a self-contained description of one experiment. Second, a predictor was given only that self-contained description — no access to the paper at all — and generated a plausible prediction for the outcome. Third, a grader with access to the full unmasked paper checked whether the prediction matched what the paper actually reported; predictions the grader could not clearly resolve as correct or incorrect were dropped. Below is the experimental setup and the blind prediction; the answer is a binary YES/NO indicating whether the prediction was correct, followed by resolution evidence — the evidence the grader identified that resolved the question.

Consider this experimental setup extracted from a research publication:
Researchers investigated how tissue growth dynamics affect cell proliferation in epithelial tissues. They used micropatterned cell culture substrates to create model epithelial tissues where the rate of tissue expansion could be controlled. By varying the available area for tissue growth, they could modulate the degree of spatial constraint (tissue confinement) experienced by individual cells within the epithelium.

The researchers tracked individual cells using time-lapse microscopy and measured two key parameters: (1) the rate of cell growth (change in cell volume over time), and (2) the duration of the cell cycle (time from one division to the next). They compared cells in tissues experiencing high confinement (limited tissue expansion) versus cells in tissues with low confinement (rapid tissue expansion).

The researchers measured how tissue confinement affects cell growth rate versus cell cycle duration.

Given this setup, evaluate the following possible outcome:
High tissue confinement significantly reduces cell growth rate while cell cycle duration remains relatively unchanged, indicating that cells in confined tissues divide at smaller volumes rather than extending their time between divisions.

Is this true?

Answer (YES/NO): YES